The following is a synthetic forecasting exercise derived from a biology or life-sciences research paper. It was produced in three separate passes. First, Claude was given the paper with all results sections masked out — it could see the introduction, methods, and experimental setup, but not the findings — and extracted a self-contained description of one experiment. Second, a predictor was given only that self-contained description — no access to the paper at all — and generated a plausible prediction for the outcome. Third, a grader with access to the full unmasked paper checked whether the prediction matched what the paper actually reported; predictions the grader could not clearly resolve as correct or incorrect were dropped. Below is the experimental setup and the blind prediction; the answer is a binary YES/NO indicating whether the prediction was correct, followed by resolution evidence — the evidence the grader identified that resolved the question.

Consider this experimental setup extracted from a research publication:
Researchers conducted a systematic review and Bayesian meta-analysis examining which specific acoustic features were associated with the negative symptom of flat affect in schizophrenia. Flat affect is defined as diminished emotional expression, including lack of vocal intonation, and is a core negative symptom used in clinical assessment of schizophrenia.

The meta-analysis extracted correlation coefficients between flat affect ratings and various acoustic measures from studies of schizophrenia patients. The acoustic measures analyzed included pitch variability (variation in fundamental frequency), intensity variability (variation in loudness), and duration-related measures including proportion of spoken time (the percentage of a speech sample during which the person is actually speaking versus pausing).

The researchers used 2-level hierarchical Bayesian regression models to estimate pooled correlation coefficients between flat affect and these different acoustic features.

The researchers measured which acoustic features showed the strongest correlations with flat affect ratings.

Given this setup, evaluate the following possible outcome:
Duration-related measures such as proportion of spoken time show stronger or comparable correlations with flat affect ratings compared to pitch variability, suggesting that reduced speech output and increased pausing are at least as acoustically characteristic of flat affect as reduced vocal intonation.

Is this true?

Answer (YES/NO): YES